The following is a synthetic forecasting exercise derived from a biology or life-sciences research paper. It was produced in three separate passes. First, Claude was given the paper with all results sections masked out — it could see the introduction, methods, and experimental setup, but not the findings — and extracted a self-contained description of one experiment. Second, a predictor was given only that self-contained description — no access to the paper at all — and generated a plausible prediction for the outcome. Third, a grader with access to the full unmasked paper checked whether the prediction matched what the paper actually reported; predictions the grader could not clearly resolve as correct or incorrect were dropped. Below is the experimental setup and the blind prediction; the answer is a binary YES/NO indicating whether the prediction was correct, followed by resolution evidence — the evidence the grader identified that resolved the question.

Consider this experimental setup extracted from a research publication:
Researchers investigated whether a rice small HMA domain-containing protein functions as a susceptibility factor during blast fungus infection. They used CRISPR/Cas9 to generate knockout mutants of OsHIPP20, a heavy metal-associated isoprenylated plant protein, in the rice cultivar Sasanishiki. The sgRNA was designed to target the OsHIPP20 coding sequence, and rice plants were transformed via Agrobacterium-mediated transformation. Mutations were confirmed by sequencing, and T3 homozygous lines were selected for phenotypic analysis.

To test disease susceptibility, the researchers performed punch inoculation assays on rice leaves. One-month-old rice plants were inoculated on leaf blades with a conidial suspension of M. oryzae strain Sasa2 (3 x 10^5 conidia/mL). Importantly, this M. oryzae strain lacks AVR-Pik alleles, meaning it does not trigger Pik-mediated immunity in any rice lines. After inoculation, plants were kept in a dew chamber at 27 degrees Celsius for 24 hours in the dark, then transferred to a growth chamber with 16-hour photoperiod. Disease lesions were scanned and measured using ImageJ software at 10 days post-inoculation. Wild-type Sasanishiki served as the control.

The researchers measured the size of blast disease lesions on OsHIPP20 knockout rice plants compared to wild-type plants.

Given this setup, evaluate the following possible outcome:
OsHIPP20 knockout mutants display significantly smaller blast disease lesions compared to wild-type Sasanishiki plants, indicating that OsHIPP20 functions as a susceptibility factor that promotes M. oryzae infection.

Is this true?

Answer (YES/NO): YES